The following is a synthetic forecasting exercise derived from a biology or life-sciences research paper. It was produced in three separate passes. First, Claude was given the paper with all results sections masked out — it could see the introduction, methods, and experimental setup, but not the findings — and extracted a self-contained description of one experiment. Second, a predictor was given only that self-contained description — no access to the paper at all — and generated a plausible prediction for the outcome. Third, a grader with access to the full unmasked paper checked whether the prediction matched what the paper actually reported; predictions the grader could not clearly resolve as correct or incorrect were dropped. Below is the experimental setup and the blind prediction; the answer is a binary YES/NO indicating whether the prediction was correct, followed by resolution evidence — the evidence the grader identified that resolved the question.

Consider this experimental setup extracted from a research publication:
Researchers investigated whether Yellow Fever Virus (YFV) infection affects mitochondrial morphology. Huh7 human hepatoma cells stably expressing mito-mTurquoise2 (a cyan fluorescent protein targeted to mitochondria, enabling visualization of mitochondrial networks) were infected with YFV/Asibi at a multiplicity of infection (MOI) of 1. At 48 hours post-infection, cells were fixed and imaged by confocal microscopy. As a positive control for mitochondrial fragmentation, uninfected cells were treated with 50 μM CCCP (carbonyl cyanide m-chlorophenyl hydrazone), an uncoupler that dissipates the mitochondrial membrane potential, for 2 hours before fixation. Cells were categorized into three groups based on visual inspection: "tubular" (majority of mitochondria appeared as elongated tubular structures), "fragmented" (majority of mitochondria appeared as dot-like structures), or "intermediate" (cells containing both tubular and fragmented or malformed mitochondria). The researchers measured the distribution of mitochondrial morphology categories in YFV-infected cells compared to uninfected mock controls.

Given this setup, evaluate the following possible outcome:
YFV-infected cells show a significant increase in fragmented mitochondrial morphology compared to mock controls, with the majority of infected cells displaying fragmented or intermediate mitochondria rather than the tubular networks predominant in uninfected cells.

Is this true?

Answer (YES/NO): YES